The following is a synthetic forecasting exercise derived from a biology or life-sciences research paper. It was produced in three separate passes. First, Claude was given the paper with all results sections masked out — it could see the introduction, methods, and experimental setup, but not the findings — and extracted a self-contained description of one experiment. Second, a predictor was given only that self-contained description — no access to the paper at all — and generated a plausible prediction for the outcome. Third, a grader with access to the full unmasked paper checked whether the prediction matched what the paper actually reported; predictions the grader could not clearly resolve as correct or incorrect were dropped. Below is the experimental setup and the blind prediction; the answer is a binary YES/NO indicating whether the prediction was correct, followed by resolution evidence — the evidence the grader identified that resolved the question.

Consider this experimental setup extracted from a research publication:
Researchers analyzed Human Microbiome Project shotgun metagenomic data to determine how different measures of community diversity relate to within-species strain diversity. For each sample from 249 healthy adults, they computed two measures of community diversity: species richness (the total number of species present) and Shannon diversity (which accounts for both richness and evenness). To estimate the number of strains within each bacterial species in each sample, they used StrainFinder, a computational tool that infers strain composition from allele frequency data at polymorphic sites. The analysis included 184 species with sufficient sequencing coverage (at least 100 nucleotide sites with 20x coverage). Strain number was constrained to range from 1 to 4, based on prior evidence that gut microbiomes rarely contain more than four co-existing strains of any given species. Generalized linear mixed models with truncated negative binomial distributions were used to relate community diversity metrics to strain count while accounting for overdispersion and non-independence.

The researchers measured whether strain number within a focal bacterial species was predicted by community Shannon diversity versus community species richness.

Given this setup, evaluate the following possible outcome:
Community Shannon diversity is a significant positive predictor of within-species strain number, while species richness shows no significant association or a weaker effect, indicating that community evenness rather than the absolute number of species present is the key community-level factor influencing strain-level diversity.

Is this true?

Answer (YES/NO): NO